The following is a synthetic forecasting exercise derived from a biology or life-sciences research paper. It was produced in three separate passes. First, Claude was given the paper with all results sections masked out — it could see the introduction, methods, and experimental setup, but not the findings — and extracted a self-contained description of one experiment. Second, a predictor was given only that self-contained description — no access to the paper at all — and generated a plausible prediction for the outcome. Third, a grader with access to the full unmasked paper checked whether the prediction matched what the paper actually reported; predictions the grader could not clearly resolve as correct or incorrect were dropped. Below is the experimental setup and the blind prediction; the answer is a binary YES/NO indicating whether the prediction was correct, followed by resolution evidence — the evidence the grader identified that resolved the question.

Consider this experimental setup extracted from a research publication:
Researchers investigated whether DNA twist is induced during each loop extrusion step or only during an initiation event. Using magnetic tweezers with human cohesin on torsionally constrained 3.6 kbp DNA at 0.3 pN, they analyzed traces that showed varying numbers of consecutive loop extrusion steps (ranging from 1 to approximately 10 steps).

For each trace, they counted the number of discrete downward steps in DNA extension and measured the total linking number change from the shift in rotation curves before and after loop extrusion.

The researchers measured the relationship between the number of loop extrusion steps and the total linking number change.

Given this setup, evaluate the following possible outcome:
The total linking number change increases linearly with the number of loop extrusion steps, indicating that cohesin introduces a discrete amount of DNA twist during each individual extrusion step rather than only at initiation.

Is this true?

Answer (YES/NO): YES